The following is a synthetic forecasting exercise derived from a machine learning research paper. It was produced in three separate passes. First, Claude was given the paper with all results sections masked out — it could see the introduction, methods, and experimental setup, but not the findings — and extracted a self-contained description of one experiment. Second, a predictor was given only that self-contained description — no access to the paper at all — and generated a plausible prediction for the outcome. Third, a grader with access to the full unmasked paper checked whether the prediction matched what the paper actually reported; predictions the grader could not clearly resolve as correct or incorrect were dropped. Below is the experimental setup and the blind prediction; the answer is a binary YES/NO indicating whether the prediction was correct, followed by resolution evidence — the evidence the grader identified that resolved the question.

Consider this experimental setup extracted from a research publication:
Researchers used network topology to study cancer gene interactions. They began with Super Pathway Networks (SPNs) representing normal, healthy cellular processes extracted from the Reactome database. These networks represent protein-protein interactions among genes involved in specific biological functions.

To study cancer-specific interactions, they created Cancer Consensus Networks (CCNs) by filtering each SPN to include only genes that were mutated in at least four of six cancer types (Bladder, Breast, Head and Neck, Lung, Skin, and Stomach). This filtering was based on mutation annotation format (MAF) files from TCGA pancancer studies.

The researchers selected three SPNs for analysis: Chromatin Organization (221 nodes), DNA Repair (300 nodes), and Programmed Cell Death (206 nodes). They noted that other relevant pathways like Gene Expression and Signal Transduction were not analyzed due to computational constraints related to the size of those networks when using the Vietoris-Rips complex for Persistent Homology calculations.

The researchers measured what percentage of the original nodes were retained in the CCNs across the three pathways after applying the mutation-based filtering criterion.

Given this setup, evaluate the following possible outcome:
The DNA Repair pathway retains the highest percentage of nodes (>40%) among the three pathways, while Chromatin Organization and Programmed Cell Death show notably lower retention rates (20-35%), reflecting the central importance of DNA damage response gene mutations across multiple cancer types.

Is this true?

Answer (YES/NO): NO